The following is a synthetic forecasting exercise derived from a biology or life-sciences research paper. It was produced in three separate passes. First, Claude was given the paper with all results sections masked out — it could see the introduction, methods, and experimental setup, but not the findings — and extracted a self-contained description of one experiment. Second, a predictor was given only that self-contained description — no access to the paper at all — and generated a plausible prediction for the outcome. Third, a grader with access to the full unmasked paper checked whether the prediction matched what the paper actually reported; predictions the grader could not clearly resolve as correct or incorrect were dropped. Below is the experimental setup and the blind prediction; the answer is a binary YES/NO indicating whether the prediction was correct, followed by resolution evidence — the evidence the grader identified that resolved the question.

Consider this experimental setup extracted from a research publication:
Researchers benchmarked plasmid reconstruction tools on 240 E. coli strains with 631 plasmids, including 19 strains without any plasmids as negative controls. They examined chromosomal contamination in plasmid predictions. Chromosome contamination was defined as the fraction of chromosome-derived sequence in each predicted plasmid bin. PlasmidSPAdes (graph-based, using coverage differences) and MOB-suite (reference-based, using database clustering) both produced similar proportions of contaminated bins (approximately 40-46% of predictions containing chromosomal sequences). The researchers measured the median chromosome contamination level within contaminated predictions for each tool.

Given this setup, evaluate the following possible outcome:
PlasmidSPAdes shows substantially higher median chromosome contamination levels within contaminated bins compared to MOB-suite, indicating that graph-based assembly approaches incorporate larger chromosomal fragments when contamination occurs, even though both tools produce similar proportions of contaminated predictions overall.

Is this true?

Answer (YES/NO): YES